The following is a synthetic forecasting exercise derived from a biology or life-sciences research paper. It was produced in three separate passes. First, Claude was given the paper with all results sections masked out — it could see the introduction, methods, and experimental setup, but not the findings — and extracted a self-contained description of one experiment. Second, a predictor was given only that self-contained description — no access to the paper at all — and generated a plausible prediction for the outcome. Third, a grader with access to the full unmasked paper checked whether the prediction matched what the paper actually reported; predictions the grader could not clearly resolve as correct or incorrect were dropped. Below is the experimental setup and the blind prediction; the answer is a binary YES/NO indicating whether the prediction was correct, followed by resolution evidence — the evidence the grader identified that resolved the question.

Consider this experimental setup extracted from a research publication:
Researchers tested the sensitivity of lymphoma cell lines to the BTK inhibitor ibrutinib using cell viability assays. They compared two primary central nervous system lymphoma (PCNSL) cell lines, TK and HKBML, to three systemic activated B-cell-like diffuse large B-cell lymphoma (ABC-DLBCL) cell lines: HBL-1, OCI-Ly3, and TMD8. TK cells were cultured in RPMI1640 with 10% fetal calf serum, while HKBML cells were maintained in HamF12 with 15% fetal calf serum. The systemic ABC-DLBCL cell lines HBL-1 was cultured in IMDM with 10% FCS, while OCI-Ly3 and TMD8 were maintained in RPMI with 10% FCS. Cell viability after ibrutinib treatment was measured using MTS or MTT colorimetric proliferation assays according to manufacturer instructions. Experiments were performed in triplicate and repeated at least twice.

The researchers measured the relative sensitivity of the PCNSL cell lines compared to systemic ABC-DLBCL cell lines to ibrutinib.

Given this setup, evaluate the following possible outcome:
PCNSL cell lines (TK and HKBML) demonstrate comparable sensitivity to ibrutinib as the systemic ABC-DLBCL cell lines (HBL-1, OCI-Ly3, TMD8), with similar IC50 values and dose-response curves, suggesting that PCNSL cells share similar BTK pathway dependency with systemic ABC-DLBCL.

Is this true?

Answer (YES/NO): NO